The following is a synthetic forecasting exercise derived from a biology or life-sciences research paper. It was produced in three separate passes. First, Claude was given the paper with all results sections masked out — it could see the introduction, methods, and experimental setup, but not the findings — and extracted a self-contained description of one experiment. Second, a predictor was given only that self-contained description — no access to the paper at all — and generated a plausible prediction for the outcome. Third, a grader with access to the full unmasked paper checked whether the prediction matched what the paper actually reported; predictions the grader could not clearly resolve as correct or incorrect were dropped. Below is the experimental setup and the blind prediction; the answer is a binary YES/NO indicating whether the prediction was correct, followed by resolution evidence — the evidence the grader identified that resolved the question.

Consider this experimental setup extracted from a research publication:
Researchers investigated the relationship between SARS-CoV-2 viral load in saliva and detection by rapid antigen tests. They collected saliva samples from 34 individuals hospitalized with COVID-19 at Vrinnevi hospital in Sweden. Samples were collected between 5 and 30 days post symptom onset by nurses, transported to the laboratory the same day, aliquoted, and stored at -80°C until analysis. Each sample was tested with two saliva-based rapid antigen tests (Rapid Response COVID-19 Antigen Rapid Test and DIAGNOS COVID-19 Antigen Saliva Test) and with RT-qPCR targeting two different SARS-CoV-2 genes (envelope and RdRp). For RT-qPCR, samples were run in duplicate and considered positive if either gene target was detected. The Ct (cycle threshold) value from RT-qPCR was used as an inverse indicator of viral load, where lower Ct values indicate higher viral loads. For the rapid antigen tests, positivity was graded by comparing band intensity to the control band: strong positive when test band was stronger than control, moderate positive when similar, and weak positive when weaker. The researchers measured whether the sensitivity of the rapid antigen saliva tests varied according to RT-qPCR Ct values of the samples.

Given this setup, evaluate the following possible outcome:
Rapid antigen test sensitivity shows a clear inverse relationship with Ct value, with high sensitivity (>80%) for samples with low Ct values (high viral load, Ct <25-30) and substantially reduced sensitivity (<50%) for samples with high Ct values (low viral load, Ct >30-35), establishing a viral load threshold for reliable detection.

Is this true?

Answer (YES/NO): NO